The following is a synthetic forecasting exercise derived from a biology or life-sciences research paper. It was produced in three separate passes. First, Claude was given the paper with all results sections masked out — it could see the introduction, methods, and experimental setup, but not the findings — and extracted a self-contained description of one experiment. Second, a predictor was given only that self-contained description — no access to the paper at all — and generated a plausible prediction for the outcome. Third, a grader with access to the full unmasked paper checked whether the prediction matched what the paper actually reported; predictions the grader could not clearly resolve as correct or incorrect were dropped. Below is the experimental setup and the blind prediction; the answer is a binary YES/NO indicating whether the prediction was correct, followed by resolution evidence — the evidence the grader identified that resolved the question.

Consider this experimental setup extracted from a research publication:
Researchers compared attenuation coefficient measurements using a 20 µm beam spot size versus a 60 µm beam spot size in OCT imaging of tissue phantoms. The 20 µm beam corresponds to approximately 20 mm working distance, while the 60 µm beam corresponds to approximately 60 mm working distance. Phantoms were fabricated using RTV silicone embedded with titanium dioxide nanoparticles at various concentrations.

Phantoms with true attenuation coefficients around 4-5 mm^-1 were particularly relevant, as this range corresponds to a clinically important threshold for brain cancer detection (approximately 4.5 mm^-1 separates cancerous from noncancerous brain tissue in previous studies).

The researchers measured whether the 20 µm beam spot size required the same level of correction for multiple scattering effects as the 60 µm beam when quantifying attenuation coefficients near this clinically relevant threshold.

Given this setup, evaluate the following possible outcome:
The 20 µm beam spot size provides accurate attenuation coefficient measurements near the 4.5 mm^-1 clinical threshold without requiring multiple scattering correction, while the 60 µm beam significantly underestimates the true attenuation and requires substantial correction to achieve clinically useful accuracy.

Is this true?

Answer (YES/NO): YES